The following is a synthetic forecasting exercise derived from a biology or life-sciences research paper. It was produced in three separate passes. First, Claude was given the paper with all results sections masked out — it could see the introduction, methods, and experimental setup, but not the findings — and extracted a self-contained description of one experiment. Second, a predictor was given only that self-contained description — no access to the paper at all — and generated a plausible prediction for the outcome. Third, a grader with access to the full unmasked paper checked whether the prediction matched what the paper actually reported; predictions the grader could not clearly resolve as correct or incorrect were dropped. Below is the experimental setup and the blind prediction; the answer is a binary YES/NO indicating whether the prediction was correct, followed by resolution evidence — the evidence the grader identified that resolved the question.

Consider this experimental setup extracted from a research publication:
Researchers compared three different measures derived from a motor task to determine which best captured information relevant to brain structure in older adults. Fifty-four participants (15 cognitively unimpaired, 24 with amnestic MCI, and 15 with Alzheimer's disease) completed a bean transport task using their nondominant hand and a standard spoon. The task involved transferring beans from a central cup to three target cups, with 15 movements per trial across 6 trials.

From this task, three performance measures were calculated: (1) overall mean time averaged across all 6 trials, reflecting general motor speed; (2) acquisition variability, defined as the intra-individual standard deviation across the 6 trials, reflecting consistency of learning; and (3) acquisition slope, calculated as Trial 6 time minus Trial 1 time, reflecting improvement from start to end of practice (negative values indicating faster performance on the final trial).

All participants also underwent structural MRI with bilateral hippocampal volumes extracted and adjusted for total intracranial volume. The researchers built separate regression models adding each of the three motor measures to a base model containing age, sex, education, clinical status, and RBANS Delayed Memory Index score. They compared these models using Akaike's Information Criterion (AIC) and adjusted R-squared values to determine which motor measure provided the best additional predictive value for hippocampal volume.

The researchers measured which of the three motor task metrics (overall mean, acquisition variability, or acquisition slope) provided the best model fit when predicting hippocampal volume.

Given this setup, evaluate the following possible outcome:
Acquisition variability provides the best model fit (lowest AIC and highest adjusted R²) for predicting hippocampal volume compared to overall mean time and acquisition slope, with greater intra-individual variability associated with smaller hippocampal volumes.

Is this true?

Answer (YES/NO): NO